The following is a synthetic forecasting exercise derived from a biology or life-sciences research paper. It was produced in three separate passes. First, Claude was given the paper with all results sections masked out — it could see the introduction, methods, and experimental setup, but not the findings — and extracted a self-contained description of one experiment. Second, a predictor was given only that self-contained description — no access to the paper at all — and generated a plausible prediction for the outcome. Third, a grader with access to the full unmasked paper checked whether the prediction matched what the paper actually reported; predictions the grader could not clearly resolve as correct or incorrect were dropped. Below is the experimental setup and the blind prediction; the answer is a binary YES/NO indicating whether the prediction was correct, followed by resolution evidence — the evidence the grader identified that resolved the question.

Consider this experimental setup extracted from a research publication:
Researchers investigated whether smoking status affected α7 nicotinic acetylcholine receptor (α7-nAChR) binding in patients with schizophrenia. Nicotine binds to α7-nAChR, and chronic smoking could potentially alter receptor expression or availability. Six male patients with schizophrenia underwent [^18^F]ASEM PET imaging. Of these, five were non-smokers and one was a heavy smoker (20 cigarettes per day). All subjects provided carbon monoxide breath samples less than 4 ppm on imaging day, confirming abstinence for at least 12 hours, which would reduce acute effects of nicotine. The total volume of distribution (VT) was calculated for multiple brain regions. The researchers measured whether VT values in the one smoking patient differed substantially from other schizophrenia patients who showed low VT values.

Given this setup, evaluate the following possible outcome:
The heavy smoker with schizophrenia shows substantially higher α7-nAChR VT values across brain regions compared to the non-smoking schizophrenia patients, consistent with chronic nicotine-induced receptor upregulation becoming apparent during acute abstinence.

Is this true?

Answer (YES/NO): NO